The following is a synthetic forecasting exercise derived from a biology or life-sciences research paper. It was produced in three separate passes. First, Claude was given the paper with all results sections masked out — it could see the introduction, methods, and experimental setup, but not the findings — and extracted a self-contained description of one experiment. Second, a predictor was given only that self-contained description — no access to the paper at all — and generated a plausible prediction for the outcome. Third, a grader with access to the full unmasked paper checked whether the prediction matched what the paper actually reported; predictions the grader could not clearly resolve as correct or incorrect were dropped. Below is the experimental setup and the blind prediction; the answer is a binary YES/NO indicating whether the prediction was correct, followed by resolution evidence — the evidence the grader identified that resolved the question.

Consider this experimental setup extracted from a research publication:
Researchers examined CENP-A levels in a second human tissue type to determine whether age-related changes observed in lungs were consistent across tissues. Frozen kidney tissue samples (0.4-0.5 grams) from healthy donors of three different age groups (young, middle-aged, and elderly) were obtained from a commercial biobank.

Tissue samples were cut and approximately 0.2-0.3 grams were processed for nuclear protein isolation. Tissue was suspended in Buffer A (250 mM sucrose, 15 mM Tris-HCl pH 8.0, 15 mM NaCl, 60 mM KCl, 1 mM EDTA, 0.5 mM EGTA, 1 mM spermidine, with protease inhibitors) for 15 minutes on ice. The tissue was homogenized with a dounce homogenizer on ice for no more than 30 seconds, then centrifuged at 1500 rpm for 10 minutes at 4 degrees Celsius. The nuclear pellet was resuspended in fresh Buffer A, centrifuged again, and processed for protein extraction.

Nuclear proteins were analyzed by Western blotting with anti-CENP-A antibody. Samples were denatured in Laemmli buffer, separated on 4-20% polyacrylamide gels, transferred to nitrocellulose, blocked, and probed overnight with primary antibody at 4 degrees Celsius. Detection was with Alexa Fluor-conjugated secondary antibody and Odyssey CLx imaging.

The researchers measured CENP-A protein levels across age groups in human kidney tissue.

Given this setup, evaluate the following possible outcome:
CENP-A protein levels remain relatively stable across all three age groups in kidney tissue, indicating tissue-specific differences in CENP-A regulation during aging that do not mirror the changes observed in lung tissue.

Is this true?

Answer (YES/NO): NO